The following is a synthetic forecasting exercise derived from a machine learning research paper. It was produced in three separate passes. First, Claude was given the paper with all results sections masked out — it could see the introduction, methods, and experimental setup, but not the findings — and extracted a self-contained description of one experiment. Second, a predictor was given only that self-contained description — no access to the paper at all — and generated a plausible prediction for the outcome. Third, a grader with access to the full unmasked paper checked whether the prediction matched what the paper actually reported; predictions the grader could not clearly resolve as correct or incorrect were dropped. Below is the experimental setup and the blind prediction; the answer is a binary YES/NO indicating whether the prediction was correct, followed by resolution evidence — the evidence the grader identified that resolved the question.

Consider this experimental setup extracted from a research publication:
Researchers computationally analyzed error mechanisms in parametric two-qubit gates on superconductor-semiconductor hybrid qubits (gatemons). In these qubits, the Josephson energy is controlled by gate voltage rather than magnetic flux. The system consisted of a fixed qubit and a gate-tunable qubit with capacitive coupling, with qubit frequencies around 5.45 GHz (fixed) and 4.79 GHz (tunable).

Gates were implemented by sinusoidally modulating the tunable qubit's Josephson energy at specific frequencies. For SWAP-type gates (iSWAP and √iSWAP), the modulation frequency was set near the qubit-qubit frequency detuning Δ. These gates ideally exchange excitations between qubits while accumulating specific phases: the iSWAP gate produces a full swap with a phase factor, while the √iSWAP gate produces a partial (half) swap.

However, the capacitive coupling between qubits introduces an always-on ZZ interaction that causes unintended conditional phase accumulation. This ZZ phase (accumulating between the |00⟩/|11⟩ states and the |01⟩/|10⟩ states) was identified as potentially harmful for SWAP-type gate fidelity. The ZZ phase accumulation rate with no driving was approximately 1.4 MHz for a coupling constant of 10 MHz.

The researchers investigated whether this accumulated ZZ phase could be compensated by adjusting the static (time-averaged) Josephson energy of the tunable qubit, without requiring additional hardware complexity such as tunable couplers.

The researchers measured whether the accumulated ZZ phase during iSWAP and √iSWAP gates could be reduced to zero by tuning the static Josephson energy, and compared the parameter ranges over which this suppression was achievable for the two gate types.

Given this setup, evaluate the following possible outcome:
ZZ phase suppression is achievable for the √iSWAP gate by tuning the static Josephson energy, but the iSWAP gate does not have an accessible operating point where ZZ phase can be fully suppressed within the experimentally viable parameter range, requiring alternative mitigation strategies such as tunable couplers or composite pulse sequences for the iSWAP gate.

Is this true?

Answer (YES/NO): NO